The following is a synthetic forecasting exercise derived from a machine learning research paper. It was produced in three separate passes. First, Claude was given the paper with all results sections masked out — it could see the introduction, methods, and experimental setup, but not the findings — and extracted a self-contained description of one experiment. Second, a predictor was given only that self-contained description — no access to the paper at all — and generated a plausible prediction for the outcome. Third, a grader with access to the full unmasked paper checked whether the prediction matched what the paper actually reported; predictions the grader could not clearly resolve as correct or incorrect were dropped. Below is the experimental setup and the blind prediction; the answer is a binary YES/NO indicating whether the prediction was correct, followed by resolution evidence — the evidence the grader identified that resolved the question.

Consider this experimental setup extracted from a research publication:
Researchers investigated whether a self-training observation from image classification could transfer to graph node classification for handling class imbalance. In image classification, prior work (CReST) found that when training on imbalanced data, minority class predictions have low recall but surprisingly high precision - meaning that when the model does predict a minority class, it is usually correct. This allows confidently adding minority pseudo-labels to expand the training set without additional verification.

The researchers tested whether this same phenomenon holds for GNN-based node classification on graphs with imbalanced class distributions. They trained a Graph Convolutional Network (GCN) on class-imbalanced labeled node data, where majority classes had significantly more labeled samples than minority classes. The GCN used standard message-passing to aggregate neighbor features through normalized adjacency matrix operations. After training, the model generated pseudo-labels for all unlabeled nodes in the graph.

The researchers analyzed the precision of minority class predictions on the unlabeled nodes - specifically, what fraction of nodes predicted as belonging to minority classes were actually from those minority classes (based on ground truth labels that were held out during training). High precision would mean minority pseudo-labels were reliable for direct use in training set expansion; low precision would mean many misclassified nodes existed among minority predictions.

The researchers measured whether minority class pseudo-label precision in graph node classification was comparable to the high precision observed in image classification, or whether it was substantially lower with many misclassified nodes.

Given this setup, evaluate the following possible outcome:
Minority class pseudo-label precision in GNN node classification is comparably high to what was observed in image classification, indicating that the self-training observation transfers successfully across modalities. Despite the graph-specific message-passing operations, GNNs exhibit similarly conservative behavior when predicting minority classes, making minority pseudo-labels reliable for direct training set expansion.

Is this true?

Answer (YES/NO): NO